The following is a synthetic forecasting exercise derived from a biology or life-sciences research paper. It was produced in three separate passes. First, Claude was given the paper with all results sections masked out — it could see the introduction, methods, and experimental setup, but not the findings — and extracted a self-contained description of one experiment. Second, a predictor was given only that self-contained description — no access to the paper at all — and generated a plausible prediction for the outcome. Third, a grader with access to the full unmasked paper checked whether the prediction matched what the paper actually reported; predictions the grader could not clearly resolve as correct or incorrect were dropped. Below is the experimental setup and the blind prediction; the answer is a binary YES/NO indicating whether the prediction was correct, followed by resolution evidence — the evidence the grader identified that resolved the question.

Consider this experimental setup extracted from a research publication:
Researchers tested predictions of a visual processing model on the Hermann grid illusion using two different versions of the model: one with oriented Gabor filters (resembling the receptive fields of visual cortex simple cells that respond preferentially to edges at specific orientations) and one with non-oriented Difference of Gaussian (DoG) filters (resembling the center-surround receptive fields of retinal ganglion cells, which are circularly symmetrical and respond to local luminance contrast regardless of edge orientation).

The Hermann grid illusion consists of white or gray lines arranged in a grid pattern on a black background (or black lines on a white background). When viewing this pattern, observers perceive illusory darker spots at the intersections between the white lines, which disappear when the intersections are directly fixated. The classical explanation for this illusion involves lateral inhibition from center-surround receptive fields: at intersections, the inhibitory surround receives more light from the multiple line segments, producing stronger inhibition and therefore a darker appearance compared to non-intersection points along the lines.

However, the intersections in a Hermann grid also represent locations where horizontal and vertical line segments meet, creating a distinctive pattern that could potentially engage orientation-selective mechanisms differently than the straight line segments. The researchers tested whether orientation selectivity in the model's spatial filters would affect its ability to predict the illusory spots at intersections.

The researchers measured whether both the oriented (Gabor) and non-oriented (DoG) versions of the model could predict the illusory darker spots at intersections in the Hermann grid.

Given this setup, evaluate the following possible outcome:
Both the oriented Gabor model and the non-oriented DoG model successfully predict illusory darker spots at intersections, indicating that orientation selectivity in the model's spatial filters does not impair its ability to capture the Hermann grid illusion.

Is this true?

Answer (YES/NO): NO